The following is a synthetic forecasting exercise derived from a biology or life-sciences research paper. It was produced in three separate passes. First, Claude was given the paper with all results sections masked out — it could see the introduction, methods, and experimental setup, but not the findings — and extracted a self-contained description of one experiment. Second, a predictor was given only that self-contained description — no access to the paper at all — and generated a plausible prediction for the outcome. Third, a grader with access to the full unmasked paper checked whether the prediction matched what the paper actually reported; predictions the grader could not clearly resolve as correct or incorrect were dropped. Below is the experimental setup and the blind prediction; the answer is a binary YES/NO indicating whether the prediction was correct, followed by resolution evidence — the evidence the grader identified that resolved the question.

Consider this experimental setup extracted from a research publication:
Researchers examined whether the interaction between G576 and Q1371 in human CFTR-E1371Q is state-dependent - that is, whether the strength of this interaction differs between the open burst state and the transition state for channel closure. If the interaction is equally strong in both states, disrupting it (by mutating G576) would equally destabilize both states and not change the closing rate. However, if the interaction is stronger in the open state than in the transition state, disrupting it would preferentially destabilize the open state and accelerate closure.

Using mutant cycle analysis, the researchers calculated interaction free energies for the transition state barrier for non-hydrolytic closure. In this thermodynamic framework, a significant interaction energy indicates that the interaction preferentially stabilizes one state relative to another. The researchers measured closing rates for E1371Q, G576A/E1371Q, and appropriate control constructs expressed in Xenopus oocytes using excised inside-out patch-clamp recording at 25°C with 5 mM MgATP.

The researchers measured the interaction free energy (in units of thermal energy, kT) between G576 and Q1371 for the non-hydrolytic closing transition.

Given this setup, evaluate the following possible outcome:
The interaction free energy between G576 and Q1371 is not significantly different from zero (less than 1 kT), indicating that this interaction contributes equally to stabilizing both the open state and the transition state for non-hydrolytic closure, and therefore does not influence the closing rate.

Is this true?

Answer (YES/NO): NO